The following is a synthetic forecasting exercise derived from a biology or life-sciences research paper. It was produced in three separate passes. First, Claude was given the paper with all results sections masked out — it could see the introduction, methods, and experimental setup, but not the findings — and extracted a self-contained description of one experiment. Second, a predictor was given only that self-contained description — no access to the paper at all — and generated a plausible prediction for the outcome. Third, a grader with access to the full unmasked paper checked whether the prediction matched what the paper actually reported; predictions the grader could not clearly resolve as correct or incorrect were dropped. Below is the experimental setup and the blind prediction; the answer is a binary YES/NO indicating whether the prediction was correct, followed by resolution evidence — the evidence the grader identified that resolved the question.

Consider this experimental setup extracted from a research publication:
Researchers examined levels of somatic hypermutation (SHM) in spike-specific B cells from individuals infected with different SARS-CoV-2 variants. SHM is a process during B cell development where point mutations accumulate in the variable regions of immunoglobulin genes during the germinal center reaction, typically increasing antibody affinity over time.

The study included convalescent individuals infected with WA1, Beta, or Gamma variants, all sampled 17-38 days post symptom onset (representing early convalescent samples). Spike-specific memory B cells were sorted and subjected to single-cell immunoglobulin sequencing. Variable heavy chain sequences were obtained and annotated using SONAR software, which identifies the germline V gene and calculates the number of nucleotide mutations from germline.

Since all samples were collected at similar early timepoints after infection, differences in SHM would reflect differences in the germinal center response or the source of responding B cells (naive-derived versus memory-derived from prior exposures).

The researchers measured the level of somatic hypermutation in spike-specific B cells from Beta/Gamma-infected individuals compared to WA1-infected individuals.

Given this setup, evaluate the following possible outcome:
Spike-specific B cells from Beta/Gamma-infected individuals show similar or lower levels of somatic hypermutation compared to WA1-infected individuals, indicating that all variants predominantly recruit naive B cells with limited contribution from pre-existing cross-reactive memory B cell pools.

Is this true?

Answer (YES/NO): YES